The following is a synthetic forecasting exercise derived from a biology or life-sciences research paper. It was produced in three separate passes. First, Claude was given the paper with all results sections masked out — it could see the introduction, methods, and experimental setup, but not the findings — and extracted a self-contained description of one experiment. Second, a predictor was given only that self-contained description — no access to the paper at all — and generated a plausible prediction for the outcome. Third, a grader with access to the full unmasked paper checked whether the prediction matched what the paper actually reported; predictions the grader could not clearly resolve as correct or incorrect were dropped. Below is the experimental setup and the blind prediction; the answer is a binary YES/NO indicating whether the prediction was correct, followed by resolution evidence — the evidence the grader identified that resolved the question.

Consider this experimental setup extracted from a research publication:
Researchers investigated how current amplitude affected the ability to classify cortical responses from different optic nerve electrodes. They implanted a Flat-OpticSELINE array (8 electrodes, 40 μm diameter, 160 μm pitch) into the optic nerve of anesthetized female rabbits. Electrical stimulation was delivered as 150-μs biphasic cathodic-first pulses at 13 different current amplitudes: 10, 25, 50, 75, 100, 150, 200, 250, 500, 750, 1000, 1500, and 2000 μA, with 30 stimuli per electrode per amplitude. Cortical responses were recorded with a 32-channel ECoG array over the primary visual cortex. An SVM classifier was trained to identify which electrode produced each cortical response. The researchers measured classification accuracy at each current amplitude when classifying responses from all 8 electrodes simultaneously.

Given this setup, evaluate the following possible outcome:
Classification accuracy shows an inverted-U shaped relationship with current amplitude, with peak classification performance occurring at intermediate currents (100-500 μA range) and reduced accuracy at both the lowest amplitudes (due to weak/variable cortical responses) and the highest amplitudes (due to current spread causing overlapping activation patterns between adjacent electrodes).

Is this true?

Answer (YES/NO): NO